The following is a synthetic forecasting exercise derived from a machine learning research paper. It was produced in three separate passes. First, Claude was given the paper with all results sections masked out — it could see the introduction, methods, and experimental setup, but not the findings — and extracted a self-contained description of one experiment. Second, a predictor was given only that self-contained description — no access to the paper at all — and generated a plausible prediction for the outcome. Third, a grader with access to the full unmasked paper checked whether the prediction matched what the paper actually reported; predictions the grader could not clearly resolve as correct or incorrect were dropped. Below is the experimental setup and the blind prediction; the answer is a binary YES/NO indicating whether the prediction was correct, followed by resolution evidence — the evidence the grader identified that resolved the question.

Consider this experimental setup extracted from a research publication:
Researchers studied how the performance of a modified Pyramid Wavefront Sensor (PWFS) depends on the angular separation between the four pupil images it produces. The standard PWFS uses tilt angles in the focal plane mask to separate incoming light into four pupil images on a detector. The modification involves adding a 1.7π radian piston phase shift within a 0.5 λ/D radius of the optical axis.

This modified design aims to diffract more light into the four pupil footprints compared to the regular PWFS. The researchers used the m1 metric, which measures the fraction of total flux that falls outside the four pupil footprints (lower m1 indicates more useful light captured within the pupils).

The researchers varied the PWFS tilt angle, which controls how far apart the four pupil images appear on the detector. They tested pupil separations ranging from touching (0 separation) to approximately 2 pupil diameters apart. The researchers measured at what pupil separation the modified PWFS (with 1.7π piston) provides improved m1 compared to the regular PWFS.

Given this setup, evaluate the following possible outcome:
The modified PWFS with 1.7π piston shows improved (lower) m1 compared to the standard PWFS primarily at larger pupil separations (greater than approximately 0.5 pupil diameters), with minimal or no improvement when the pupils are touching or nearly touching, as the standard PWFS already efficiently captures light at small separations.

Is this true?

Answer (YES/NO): NO